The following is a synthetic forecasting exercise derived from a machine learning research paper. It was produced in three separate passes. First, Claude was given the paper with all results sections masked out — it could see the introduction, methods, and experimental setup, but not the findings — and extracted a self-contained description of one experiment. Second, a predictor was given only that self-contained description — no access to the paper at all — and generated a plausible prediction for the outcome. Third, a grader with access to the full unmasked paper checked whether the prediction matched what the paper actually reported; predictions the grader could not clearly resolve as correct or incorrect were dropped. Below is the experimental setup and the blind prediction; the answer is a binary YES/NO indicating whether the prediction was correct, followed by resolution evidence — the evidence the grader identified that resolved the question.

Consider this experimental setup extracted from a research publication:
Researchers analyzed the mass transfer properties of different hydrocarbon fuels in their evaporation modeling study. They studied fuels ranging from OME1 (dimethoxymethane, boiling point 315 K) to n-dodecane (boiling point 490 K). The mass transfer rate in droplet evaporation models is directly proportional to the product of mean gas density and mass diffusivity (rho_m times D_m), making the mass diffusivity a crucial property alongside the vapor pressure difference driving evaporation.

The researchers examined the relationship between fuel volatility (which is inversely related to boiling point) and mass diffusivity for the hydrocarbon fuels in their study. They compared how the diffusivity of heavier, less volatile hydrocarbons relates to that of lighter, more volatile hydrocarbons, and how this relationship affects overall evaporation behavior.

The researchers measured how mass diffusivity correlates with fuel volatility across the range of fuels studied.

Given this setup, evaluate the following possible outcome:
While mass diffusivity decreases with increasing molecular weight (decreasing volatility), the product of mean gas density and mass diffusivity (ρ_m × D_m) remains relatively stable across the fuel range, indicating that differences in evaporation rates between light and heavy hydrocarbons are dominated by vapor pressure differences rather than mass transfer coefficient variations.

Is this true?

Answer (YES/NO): NO